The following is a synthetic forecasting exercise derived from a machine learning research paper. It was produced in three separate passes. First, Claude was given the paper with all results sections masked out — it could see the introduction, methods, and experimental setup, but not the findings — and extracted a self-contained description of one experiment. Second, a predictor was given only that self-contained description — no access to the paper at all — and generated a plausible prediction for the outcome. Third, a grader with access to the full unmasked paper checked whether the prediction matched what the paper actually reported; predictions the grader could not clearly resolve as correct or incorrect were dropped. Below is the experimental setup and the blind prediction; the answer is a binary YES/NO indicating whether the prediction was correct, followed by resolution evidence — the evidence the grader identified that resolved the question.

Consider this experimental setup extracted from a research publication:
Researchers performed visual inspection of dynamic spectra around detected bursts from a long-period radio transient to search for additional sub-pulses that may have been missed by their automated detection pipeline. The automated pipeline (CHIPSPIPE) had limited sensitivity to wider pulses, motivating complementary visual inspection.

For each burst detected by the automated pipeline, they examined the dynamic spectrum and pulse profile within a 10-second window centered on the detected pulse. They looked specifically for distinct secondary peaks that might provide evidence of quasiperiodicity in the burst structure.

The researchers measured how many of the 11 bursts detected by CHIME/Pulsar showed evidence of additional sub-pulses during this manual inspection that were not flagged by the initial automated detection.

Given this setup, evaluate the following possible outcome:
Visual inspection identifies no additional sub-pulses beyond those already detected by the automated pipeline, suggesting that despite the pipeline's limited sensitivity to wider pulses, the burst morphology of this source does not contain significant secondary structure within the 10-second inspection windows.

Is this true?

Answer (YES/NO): NO